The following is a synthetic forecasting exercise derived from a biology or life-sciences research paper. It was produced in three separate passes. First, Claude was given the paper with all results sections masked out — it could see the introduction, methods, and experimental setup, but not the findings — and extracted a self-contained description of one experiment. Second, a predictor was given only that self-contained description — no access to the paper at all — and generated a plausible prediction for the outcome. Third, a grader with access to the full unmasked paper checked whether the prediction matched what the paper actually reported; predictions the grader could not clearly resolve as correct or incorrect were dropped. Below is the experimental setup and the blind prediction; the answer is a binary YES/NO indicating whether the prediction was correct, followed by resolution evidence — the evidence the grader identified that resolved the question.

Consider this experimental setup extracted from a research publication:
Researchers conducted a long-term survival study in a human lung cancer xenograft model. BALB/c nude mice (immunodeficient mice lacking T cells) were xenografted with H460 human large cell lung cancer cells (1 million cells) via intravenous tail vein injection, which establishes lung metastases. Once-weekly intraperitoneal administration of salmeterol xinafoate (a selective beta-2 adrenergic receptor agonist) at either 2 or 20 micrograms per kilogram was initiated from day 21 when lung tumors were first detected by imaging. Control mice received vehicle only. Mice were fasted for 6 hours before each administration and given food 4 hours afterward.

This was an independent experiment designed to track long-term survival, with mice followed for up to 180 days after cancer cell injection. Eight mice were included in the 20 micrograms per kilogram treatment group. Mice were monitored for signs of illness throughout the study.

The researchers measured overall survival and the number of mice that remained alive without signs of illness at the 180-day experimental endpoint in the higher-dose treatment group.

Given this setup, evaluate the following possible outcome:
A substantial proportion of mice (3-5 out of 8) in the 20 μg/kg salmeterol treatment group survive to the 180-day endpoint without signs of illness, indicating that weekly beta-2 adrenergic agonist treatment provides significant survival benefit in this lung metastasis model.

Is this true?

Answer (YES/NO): YES